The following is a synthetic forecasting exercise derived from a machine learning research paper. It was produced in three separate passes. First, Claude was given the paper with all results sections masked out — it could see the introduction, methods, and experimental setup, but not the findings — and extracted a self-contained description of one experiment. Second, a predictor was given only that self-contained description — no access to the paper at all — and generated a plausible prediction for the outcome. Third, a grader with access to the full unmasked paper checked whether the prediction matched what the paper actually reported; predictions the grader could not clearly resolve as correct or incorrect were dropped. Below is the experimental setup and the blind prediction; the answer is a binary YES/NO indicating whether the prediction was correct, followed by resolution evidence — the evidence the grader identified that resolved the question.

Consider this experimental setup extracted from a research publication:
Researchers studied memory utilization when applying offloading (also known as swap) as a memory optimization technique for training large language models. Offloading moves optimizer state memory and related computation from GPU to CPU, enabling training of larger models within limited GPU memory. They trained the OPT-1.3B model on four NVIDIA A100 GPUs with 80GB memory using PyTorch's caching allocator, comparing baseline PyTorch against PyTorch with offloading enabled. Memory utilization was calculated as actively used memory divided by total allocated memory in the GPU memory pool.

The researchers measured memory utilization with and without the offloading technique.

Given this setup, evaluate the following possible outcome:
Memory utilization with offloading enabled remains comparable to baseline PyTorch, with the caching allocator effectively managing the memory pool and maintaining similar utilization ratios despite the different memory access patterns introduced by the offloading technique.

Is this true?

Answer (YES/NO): NO